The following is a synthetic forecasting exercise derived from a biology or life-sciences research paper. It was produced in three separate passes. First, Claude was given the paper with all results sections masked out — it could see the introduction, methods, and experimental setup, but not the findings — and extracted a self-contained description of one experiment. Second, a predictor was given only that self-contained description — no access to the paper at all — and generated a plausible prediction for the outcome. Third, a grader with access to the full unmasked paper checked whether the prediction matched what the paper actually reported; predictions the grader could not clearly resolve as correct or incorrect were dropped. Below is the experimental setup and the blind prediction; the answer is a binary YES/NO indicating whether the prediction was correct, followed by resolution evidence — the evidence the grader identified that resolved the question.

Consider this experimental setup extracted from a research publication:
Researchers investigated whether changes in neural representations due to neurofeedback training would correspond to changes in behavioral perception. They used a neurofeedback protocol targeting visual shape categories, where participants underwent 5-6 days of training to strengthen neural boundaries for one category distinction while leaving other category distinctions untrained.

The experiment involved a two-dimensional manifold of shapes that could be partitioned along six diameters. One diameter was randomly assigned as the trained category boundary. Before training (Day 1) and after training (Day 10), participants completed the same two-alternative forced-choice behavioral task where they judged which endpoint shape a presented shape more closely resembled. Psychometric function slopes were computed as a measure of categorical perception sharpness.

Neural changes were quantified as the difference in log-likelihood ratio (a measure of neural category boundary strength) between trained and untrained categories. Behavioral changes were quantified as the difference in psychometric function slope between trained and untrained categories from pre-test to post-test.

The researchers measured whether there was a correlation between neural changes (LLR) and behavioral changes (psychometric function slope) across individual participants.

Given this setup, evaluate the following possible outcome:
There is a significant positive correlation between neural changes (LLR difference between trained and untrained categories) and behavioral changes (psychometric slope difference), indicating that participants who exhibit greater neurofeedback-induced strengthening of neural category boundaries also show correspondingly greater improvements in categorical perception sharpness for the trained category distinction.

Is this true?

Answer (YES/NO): YES